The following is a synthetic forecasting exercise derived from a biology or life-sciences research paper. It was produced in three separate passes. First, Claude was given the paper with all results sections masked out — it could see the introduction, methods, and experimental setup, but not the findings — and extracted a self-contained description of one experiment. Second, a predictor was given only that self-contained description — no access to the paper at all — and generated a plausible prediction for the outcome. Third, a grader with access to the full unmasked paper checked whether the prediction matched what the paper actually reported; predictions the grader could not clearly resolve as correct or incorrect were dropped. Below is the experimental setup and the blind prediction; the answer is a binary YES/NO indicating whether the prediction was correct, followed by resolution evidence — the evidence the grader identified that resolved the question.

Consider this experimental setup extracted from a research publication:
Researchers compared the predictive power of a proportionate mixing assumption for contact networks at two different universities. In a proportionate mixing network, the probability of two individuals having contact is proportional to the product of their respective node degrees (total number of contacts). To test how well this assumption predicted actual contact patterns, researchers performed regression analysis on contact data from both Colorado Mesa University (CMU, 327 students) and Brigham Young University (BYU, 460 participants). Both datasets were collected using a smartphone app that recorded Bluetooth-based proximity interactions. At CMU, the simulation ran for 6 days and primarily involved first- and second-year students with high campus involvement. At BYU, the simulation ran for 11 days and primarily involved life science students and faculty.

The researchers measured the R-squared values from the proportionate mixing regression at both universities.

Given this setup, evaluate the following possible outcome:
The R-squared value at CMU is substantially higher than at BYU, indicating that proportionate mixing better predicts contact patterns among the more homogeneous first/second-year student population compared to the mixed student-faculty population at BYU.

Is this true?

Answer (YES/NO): NO